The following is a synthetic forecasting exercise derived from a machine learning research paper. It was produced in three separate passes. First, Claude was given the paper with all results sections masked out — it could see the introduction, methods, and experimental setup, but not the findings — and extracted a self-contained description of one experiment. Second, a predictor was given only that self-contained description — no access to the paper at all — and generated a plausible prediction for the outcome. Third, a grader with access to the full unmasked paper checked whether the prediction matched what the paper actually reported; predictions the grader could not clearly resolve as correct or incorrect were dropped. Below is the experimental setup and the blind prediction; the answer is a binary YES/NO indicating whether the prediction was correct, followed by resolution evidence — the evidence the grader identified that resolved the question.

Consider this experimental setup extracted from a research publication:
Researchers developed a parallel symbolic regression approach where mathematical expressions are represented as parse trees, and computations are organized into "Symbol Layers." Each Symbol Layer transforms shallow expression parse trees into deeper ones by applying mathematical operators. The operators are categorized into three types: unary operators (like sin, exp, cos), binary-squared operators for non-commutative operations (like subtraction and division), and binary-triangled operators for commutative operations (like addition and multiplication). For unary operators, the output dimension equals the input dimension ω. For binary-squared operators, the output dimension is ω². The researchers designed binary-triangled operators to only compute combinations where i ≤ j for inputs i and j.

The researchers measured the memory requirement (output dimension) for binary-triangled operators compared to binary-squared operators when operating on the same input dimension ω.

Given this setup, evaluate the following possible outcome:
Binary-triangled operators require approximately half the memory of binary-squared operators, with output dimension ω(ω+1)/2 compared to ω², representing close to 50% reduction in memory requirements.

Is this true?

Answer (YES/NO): YES